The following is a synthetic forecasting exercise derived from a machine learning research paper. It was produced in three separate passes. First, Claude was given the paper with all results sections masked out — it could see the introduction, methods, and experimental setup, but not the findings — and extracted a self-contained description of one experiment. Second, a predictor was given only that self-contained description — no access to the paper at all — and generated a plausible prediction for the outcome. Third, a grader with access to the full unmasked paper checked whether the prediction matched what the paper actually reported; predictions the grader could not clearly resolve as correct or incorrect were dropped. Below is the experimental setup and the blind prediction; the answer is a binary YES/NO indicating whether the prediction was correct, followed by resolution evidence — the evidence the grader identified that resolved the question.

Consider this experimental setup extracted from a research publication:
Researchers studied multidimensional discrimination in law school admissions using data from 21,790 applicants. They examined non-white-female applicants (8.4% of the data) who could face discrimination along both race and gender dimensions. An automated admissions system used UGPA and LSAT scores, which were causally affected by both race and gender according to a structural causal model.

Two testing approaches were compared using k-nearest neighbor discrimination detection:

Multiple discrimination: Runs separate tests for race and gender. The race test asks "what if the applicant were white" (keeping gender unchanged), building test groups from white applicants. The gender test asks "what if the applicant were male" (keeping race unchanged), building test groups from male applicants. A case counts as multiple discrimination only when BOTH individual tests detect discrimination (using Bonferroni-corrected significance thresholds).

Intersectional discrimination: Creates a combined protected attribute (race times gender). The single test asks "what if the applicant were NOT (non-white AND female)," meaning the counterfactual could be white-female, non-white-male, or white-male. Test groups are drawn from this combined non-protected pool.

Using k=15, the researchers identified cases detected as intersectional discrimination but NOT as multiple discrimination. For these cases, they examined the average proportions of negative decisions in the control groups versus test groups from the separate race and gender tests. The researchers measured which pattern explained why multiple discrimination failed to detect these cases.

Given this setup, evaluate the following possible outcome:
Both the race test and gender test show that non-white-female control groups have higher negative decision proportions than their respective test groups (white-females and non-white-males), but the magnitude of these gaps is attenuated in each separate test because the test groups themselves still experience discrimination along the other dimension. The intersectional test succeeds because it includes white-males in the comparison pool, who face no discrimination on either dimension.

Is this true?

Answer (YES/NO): NO